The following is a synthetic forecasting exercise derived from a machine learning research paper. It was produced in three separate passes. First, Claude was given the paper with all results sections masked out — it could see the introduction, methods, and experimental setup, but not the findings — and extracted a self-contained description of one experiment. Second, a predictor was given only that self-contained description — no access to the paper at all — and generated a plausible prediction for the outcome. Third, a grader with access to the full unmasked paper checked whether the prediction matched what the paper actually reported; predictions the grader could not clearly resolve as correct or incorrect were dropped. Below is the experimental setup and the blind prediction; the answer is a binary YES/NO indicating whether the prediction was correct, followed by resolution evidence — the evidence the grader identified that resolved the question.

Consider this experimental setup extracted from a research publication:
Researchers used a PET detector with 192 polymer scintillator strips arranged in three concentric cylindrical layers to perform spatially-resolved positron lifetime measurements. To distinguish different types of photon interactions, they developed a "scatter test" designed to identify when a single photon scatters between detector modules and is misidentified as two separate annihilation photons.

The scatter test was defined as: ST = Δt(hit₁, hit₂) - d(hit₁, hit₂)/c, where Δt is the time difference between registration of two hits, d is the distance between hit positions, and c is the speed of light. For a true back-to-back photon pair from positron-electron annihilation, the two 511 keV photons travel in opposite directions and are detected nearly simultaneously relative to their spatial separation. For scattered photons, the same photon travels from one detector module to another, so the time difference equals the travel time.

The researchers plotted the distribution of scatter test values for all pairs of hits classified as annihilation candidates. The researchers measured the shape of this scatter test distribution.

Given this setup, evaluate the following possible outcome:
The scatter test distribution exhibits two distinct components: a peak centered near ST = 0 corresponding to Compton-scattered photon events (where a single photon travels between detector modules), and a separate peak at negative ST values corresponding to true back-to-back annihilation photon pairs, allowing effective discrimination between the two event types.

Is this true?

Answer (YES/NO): NO